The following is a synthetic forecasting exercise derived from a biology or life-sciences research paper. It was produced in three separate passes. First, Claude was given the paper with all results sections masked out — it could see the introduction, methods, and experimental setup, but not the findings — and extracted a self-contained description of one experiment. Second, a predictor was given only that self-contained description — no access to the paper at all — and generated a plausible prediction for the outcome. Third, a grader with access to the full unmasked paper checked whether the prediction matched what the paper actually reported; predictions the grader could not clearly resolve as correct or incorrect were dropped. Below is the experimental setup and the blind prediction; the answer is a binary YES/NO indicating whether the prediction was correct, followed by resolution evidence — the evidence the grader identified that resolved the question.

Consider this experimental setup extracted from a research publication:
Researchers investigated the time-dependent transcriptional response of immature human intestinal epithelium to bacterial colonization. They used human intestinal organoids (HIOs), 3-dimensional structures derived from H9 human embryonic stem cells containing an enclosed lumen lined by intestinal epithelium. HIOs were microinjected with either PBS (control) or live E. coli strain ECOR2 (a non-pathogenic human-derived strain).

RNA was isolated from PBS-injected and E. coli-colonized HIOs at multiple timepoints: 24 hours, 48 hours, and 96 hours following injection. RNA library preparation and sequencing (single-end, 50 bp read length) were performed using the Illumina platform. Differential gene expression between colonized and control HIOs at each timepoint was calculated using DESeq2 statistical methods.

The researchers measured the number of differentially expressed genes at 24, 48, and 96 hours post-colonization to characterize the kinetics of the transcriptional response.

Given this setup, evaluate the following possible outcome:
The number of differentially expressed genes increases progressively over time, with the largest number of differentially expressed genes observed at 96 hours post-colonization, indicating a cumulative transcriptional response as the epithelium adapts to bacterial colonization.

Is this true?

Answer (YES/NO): YES